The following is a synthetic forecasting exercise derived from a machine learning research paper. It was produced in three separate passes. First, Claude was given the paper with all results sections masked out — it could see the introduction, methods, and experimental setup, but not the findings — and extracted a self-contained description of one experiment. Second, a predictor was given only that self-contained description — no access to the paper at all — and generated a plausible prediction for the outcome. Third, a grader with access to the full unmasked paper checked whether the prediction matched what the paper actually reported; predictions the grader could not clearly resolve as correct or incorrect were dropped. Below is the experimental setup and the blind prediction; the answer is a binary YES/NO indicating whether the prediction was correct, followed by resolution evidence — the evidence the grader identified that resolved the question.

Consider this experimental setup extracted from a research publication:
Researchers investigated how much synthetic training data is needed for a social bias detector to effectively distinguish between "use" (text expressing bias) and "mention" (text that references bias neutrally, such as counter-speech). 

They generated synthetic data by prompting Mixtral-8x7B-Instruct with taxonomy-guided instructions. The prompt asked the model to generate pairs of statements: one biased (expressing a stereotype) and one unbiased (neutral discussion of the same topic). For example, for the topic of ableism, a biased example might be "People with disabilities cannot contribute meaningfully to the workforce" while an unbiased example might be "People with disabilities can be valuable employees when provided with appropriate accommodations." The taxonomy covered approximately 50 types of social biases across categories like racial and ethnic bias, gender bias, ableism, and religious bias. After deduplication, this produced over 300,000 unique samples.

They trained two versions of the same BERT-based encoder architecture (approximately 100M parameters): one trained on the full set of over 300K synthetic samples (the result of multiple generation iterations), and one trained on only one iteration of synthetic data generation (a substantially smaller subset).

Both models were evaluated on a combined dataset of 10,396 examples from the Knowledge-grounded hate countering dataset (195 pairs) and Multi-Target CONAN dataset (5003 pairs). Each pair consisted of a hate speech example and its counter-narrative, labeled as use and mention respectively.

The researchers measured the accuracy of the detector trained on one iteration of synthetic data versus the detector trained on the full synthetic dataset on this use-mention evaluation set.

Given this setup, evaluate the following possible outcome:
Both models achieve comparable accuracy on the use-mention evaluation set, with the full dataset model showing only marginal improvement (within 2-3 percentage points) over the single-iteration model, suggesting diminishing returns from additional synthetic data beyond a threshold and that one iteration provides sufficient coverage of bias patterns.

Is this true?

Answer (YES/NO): NO